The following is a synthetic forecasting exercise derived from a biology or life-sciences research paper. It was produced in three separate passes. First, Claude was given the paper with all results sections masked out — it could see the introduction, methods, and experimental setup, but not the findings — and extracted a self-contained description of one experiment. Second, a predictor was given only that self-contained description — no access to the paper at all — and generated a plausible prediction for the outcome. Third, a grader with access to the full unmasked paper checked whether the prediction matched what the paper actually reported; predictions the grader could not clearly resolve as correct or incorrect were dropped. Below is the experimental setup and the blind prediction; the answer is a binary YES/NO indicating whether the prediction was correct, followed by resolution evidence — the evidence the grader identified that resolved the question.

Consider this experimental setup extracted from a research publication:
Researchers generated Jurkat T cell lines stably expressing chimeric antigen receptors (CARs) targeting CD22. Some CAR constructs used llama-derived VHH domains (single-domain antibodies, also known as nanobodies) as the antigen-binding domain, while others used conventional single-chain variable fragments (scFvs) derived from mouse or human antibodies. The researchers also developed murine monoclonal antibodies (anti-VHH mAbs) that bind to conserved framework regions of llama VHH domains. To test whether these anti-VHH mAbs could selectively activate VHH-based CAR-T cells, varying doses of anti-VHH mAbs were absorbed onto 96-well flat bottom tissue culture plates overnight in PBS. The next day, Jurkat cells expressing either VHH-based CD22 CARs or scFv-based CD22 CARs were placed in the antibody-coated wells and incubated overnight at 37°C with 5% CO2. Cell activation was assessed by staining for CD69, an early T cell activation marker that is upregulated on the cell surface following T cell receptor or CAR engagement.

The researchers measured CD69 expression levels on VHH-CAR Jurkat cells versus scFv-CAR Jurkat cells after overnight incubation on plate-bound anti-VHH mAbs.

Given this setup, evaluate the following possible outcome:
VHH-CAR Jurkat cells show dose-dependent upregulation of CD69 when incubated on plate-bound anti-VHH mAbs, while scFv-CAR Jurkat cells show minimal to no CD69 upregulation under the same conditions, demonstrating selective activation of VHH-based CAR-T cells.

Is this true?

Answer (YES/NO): YES